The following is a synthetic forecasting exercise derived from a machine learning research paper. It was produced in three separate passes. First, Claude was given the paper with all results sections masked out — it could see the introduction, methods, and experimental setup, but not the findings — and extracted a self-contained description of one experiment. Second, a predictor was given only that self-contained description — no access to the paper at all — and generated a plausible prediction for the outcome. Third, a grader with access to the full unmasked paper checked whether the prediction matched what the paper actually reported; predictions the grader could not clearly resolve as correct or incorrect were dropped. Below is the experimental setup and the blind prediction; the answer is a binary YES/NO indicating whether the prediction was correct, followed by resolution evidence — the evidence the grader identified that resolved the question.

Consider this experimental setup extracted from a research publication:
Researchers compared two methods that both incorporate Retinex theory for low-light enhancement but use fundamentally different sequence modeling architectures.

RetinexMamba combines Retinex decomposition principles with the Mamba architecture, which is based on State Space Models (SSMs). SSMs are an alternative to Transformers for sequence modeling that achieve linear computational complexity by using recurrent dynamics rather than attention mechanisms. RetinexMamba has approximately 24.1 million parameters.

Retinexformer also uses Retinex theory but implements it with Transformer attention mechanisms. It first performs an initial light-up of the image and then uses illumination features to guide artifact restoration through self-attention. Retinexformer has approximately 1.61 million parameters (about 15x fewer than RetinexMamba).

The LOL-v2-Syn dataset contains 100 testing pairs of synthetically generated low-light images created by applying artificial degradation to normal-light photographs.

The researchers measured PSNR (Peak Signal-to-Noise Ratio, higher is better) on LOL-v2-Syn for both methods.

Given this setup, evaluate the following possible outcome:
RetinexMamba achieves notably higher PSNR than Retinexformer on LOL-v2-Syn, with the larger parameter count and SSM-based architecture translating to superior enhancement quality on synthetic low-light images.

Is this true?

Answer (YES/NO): NO